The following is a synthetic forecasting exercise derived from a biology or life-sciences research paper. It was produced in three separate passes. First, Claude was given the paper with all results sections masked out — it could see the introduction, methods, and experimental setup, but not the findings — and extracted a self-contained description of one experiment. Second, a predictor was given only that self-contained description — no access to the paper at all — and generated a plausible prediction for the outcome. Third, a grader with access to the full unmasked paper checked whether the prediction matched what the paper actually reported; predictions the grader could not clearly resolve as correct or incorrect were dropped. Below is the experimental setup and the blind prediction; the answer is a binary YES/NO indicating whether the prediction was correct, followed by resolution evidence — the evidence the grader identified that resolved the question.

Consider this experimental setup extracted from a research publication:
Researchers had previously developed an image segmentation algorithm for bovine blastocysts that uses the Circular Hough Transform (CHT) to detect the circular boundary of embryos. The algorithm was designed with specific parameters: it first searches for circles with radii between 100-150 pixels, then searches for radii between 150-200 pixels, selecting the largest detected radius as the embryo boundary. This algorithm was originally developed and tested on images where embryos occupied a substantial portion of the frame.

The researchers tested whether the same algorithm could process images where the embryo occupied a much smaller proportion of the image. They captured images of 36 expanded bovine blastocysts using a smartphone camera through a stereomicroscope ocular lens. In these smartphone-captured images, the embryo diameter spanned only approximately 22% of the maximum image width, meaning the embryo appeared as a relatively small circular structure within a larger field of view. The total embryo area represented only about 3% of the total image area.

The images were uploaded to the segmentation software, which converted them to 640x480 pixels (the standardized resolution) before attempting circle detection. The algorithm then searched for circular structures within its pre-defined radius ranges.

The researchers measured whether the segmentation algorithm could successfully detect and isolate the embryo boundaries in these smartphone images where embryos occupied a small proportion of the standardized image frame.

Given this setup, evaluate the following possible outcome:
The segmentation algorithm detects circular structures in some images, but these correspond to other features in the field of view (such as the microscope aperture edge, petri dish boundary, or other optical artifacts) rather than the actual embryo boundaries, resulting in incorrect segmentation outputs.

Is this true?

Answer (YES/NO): NO